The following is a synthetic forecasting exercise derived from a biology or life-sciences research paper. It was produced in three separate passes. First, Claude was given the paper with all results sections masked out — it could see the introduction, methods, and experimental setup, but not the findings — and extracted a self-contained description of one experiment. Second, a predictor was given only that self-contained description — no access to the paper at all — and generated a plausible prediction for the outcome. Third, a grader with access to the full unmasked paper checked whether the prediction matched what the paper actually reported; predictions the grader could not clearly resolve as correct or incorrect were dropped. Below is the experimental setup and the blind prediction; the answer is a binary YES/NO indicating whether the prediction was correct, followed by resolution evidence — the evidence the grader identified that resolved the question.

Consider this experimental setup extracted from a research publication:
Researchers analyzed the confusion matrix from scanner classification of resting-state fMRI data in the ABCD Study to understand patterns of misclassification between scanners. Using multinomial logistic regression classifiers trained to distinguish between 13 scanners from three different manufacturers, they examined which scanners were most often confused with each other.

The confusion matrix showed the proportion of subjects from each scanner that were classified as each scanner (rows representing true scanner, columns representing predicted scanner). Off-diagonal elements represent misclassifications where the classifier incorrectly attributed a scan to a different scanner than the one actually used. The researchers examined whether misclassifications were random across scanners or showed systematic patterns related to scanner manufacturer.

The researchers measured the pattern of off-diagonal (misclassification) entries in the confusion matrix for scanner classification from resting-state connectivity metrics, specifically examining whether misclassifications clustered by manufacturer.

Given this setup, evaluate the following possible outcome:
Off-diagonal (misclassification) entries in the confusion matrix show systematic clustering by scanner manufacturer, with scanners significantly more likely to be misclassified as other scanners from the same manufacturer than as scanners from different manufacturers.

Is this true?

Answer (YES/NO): YES